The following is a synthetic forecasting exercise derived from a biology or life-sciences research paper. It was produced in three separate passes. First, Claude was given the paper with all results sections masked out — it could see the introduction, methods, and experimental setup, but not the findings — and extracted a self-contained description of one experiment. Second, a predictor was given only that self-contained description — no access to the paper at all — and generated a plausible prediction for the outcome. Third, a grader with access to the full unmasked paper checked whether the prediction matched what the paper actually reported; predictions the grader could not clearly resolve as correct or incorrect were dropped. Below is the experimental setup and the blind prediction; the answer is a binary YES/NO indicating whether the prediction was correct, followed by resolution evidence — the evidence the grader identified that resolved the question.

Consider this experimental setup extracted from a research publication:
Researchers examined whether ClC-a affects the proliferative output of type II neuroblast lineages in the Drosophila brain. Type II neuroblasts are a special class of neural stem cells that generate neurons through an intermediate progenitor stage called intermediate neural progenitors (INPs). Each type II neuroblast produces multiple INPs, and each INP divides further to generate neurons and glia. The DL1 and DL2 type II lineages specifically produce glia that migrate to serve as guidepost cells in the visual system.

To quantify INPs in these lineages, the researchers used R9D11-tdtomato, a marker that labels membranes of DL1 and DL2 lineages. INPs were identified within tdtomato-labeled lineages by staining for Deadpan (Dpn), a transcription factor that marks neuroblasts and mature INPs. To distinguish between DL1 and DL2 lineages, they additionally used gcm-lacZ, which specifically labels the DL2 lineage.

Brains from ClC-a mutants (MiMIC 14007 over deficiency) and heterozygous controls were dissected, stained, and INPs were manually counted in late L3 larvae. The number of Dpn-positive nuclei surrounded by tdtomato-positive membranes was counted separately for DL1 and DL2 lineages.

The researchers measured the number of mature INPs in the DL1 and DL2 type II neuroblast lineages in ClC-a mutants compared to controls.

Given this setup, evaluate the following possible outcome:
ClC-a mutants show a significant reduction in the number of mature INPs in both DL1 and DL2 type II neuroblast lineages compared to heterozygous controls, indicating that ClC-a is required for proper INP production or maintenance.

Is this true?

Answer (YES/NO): NO